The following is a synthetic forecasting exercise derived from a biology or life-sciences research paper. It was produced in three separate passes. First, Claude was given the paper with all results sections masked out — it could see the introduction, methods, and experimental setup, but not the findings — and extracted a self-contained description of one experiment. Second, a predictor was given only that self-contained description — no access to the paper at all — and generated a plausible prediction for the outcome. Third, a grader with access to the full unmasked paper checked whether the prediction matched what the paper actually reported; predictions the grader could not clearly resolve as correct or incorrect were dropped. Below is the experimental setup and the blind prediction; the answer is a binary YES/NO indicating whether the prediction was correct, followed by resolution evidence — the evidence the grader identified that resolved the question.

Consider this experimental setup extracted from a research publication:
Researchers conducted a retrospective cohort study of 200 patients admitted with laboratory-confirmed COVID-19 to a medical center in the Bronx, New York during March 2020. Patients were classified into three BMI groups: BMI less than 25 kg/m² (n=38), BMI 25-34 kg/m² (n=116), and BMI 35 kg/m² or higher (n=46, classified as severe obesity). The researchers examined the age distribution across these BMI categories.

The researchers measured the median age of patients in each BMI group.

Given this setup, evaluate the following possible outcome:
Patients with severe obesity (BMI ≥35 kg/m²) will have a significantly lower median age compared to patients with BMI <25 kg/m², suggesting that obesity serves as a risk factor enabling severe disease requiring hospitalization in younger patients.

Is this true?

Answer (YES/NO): YES